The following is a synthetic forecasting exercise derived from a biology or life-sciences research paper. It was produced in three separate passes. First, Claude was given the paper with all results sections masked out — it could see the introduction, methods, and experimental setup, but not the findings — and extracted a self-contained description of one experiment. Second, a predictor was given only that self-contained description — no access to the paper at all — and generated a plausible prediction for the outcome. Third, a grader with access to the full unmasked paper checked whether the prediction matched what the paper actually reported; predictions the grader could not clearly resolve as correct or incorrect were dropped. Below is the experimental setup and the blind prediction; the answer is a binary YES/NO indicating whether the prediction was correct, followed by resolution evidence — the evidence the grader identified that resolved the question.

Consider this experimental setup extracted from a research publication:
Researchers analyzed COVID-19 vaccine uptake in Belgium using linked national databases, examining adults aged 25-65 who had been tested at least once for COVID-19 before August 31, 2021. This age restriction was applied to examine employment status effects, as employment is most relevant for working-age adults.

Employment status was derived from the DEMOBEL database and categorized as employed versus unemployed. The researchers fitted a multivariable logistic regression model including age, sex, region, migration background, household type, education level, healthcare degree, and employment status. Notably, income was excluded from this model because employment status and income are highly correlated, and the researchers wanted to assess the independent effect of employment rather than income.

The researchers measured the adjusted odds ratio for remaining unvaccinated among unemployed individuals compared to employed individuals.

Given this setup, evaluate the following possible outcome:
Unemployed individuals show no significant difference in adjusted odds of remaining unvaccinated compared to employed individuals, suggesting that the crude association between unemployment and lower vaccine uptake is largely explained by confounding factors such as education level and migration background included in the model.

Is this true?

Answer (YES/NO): NO